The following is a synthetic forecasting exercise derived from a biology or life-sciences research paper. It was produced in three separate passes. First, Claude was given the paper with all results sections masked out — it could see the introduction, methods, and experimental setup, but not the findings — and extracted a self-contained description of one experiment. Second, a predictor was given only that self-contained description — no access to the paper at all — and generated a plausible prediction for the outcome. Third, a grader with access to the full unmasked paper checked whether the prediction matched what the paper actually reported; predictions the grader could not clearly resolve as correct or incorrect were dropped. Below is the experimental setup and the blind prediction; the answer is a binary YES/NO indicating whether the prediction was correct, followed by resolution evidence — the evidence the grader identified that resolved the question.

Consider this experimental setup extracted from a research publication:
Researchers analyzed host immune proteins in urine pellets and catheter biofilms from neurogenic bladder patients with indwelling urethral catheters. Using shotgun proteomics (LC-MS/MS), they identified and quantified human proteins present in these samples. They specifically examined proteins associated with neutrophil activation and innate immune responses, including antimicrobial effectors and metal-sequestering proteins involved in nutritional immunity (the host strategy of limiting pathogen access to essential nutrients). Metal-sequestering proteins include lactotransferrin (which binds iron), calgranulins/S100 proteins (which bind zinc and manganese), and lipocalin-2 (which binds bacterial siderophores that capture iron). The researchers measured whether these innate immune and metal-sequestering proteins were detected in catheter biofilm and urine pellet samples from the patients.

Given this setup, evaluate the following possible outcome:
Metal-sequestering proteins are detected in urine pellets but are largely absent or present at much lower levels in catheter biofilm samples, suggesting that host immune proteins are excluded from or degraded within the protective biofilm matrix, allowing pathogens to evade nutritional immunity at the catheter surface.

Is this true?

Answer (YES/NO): NO